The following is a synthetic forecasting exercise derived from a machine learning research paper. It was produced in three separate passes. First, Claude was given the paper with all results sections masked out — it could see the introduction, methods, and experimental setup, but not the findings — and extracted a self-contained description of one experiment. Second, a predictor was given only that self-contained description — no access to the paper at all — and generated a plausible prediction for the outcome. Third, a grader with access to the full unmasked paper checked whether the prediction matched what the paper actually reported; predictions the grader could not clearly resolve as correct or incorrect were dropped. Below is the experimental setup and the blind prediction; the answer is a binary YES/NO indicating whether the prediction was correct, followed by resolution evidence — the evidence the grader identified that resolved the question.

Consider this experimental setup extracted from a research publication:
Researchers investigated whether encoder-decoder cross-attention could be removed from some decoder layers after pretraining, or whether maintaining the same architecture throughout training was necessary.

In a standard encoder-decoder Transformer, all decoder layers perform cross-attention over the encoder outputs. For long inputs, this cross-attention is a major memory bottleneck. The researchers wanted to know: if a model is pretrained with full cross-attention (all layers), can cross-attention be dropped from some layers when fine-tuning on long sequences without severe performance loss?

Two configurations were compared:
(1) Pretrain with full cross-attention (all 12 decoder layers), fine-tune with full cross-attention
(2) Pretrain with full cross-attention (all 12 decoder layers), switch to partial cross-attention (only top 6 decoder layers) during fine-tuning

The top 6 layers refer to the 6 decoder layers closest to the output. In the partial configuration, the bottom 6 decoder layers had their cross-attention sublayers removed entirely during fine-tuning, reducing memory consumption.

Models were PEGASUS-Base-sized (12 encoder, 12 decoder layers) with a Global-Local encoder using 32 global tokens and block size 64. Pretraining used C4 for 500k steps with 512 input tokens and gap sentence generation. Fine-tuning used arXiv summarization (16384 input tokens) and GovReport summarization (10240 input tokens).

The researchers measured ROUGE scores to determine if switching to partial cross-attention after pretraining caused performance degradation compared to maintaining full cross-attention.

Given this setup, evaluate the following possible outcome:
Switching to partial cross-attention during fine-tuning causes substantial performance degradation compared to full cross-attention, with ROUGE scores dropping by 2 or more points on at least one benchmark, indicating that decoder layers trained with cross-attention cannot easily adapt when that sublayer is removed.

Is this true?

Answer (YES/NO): NO